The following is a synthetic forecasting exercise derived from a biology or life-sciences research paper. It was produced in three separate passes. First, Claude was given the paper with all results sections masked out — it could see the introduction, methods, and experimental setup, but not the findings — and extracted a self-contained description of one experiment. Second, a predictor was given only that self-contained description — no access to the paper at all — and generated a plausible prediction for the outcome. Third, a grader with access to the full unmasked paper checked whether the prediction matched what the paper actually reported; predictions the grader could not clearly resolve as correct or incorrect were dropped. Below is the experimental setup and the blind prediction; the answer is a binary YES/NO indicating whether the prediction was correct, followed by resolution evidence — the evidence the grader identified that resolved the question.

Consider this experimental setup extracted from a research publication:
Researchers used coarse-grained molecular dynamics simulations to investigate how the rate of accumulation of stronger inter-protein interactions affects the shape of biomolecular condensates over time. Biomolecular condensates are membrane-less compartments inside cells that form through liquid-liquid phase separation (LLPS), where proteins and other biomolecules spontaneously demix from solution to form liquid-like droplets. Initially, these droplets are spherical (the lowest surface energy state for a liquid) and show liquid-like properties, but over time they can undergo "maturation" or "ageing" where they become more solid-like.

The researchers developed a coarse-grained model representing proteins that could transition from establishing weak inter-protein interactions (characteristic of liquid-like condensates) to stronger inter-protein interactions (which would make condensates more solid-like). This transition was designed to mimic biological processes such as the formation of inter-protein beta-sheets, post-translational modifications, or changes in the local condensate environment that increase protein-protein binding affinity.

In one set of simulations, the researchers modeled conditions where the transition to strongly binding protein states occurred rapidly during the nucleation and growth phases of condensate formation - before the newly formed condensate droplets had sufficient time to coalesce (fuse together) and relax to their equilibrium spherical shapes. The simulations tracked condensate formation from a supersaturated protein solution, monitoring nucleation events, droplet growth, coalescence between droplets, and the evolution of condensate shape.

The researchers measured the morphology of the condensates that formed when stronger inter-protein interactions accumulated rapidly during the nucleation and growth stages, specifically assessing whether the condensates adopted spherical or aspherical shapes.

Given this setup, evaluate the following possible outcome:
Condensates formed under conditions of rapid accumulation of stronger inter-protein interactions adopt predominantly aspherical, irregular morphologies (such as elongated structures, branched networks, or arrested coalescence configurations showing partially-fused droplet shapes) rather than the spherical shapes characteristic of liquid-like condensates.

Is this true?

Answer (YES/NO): YES